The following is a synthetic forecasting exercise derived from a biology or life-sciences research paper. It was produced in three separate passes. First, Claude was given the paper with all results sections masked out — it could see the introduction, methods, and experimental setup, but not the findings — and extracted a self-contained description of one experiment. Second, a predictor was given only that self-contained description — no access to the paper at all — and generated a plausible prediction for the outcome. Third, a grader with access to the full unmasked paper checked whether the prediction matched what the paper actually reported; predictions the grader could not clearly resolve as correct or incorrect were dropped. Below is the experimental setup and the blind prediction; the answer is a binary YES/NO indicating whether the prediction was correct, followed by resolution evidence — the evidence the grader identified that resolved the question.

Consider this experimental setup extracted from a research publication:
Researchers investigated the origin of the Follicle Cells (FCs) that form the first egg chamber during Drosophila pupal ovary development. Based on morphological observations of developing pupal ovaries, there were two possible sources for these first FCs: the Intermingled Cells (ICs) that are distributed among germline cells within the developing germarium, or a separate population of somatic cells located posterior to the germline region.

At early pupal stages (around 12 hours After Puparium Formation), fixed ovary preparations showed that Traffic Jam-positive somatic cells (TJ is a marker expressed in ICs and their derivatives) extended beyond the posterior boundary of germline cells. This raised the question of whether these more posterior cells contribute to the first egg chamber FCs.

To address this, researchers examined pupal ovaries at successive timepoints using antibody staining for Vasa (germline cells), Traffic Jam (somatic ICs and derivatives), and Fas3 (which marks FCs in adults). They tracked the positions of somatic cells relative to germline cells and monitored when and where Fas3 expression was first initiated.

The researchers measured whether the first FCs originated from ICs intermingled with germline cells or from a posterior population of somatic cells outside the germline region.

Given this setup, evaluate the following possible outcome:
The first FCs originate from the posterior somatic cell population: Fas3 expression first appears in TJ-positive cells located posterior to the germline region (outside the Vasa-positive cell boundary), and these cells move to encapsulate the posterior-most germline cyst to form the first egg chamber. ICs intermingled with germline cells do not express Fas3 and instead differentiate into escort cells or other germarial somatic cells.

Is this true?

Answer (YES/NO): NO